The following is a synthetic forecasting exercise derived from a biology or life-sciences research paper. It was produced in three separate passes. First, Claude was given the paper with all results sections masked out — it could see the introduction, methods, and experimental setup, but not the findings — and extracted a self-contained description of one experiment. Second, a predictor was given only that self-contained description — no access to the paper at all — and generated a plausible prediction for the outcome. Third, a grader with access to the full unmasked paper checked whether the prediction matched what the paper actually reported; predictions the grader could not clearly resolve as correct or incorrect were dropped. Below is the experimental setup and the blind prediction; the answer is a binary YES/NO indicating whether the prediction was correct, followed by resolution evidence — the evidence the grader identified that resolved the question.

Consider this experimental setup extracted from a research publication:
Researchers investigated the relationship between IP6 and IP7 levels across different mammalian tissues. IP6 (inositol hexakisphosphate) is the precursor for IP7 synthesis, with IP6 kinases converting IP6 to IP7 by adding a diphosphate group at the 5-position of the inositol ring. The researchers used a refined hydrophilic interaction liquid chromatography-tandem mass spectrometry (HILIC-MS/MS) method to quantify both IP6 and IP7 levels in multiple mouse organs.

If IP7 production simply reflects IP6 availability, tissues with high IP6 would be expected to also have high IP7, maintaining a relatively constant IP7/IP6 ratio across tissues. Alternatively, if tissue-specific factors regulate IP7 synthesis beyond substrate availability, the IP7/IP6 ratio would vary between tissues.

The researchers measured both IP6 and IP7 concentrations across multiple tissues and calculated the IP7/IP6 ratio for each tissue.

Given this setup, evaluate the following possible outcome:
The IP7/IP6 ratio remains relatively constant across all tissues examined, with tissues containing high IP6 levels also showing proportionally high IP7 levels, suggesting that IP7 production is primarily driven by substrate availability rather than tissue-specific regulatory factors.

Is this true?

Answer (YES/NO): NO